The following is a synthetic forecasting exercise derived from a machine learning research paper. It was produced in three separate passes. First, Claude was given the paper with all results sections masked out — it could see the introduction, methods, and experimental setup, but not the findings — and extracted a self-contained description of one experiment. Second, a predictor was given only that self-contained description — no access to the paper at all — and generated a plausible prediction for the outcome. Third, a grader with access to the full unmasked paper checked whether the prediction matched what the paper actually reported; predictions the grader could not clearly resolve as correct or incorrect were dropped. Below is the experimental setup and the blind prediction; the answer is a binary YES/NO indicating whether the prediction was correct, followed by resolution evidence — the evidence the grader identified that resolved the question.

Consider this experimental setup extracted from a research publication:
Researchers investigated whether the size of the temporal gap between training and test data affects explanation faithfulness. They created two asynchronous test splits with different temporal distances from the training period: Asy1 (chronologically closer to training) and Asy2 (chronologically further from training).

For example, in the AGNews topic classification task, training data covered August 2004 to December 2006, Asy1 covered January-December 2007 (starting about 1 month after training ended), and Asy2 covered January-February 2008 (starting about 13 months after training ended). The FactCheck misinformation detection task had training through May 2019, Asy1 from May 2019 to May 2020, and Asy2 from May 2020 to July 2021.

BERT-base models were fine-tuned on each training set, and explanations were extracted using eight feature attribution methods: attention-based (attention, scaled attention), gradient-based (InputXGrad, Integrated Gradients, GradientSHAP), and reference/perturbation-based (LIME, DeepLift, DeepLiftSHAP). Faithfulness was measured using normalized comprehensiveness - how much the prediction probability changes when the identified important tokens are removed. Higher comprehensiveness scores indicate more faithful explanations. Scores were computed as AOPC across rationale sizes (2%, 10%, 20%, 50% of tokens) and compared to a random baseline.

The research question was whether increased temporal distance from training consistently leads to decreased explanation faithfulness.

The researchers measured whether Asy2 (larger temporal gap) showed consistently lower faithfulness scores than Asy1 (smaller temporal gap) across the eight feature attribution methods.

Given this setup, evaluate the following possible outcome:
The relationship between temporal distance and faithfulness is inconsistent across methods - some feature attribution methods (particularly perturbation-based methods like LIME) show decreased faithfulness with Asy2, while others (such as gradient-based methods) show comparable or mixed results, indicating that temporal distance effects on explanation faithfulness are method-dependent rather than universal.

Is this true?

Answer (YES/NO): NO